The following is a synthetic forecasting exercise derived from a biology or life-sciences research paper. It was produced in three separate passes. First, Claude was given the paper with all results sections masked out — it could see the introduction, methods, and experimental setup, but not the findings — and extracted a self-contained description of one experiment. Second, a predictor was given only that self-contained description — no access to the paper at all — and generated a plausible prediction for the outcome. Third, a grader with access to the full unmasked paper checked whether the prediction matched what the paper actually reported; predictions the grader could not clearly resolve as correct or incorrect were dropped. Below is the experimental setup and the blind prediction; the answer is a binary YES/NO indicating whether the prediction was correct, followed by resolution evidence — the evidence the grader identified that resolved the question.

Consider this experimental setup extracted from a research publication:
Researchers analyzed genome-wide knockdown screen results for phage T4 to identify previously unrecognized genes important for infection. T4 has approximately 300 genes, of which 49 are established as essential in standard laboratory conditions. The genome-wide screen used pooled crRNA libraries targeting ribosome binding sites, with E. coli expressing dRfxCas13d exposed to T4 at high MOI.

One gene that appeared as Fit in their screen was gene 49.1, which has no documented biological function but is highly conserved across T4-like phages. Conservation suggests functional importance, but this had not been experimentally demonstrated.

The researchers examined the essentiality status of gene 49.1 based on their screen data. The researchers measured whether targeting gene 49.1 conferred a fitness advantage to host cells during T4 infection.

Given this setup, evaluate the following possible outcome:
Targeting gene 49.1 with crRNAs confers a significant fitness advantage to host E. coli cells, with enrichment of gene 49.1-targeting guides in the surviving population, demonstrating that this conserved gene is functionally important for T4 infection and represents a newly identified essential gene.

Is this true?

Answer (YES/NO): YES